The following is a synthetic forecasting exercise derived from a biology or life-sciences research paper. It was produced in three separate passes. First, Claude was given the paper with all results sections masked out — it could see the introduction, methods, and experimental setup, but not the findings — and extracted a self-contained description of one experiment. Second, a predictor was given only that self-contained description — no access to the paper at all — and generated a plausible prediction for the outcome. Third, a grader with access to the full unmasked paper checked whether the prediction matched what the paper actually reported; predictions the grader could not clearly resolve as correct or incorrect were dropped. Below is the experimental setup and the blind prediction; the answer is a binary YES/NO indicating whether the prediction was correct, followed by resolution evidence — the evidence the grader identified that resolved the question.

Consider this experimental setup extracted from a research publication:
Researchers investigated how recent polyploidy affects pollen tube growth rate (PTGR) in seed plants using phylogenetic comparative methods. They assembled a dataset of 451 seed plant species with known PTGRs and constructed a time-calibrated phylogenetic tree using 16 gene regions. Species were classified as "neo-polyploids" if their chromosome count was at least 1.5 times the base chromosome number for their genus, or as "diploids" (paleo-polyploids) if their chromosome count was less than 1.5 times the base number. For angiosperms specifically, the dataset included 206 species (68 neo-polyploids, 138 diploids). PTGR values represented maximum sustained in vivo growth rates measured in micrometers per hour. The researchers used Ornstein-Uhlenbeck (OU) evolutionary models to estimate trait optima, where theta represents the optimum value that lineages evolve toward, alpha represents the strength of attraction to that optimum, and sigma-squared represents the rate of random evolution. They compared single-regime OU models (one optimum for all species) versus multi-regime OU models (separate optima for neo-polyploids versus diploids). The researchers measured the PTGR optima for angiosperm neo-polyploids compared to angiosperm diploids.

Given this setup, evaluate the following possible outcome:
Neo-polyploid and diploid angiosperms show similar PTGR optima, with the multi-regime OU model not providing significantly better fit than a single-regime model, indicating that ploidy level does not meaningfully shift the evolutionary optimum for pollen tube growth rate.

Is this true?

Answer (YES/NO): NO